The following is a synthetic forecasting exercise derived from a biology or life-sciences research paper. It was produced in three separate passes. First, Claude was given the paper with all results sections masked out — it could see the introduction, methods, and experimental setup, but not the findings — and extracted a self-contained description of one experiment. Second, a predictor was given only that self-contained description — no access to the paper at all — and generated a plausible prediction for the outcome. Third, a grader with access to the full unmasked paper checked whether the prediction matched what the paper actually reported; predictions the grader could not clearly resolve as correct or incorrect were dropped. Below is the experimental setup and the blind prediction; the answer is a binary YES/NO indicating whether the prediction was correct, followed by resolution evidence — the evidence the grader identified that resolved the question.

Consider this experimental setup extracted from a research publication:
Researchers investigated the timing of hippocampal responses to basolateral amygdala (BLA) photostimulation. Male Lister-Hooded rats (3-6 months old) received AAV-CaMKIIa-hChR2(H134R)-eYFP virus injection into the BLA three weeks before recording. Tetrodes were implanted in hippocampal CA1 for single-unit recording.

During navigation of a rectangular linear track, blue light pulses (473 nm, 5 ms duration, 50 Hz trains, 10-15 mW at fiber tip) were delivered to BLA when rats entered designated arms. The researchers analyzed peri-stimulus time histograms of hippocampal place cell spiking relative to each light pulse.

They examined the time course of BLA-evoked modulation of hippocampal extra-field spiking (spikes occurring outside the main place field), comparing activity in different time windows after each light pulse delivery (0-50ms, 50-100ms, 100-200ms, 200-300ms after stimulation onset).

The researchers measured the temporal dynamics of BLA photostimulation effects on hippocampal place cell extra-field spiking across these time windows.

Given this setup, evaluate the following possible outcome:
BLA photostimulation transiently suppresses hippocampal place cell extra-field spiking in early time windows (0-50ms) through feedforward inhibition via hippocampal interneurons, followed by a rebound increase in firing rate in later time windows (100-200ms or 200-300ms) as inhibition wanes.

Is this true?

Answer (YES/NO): NO